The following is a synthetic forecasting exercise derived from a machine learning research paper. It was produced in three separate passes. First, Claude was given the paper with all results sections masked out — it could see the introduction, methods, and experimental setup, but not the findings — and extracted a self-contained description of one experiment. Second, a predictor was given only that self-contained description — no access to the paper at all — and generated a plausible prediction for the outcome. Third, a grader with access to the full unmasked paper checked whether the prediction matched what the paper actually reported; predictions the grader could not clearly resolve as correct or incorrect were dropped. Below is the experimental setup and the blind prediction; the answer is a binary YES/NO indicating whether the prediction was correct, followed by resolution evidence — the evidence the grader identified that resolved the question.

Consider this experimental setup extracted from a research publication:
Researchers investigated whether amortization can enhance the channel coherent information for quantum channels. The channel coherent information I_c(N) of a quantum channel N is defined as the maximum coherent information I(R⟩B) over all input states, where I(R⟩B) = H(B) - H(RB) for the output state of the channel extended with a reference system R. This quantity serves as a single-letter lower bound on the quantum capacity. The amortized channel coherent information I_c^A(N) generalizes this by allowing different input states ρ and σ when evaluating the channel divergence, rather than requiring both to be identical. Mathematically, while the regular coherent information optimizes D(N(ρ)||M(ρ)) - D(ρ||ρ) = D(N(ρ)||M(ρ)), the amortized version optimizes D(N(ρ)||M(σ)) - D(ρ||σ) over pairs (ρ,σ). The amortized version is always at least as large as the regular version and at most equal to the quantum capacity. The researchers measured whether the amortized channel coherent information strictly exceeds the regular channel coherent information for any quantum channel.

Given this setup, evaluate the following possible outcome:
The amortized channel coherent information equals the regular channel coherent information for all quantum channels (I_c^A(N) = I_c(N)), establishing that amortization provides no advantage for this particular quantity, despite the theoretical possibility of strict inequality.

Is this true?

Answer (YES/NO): YES